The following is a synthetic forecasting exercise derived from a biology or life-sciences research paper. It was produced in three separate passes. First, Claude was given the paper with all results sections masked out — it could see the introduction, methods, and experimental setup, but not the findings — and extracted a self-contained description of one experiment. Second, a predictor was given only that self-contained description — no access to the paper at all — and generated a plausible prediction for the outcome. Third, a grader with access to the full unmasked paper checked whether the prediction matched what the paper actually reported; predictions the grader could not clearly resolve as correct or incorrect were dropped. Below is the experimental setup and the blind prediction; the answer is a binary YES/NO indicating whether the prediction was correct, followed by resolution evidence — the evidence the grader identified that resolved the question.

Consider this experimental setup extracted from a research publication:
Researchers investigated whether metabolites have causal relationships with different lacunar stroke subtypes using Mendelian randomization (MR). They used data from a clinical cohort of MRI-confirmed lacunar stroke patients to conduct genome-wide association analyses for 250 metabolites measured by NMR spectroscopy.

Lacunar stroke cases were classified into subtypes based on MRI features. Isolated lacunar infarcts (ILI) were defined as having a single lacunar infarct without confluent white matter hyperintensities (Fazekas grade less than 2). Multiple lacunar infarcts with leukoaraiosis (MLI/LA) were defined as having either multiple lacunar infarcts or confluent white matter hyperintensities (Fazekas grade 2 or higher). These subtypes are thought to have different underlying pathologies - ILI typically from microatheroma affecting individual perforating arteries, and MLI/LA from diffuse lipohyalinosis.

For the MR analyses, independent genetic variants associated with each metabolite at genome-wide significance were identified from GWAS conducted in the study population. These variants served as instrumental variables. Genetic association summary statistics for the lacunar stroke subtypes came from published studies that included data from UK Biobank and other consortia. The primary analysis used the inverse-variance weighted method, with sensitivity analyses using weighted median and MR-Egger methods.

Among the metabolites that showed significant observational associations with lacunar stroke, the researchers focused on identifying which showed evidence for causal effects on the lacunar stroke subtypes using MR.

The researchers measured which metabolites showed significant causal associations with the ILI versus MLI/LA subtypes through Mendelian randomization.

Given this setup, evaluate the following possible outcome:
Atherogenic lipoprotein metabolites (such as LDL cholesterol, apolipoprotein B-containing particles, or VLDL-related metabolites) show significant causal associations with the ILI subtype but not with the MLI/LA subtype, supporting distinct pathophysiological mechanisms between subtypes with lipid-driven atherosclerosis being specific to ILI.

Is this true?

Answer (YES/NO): NO